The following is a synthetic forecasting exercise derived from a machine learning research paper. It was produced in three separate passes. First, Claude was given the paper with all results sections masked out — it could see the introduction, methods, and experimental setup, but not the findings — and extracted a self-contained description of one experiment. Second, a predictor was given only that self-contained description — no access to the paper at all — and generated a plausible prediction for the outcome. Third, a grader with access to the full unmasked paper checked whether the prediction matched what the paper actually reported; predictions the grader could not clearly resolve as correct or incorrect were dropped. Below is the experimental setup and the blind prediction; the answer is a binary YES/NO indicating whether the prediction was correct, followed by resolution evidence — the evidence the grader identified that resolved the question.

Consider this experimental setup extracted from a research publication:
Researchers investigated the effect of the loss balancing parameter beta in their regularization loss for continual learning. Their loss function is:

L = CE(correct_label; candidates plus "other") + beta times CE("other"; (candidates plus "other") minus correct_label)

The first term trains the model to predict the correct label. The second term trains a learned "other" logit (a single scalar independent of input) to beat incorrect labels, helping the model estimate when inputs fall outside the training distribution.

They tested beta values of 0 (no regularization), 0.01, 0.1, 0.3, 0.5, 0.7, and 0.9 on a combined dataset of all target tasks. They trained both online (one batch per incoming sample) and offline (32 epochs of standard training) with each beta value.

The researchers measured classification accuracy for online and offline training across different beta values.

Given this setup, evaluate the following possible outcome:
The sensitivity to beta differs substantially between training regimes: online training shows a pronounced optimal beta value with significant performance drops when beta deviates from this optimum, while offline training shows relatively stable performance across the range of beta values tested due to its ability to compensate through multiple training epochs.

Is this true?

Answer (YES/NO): NO